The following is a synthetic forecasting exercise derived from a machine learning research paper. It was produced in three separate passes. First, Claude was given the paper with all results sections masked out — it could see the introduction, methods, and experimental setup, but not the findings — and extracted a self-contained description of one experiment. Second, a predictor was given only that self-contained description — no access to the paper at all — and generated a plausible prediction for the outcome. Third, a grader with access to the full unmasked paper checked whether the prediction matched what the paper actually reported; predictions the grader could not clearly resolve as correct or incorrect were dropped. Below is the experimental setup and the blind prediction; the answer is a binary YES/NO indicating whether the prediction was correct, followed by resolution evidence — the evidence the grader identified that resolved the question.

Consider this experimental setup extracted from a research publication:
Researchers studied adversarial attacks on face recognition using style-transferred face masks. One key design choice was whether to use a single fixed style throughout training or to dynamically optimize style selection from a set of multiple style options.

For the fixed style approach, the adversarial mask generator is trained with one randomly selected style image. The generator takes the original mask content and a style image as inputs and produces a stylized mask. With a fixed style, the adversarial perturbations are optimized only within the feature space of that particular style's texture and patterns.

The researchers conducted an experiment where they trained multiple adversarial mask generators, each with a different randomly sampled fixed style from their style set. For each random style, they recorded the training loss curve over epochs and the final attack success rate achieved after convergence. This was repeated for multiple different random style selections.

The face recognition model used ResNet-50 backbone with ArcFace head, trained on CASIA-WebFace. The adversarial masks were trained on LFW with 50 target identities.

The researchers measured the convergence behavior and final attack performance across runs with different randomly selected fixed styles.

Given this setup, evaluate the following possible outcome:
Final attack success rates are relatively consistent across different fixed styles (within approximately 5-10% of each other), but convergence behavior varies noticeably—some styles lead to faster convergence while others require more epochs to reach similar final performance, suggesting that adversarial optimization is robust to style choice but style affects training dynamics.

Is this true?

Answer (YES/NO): NO